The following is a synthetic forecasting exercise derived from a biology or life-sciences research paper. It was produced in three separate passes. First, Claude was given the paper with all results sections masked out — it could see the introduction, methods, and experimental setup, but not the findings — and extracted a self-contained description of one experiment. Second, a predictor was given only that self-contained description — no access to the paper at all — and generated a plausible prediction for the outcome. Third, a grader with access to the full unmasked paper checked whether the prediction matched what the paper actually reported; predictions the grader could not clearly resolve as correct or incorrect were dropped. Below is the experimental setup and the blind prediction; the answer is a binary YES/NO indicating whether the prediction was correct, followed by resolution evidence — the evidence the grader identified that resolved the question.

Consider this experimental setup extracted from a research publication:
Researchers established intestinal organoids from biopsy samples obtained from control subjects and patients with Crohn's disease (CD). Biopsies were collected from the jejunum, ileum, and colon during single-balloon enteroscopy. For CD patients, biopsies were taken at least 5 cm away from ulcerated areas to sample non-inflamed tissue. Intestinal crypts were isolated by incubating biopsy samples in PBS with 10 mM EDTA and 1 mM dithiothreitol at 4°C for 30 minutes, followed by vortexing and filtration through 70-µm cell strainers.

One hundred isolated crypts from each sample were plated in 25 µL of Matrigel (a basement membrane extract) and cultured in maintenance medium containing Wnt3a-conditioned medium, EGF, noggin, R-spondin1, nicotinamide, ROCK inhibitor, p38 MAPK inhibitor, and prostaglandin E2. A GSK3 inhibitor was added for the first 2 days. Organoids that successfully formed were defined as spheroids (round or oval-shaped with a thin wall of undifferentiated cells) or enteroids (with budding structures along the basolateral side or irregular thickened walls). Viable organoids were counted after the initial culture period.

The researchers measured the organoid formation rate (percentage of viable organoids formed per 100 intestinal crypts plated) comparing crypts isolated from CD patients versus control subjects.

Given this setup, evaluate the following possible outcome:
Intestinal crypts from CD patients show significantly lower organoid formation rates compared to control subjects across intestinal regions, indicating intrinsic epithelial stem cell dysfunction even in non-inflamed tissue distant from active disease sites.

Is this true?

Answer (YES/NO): NO